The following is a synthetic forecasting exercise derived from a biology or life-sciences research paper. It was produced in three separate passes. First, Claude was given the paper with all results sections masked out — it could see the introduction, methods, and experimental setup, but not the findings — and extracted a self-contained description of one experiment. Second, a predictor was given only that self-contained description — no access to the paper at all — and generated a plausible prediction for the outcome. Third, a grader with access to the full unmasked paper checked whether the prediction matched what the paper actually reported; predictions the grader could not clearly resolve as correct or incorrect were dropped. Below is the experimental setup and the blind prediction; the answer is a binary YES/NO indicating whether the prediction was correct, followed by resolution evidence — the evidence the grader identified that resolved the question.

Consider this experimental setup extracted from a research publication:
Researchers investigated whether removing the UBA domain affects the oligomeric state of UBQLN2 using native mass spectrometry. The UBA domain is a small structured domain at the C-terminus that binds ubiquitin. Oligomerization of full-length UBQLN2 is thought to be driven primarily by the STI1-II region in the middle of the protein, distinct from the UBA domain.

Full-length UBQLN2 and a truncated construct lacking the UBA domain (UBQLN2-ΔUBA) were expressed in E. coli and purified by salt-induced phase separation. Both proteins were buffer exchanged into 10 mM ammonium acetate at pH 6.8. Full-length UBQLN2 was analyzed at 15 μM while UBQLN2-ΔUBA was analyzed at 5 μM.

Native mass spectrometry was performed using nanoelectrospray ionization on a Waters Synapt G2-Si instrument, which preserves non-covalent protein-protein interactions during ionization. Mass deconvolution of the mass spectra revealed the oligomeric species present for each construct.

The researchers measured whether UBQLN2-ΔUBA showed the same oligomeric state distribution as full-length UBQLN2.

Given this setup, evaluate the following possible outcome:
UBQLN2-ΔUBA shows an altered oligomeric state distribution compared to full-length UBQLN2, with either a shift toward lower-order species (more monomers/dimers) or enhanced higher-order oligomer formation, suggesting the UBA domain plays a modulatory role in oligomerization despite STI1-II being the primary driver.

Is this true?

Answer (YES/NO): NO